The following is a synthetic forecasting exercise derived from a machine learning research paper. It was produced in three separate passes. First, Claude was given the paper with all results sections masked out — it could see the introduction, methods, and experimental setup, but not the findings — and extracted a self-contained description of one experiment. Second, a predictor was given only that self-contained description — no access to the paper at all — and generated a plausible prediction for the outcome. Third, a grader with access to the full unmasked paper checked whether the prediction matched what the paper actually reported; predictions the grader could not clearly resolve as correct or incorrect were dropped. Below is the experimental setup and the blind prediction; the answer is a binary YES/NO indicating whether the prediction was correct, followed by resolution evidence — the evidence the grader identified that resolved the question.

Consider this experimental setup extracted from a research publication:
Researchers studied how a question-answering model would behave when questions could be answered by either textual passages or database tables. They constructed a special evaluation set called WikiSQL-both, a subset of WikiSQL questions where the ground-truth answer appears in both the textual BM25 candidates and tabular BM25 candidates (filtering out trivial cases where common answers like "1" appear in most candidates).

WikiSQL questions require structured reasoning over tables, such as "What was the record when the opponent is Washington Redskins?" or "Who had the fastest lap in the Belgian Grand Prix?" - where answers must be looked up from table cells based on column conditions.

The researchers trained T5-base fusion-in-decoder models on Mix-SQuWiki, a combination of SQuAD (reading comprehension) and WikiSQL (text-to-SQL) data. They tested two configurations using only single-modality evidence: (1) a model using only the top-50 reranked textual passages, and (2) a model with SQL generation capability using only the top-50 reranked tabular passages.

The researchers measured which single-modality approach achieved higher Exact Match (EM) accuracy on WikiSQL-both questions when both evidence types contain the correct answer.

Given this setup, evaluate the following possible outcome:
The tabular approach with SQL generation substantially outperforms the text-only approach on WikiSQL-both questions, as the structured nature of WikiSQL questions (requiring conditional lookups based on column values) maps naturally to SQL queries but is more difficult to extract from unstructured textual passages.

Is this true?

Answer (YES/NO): YES